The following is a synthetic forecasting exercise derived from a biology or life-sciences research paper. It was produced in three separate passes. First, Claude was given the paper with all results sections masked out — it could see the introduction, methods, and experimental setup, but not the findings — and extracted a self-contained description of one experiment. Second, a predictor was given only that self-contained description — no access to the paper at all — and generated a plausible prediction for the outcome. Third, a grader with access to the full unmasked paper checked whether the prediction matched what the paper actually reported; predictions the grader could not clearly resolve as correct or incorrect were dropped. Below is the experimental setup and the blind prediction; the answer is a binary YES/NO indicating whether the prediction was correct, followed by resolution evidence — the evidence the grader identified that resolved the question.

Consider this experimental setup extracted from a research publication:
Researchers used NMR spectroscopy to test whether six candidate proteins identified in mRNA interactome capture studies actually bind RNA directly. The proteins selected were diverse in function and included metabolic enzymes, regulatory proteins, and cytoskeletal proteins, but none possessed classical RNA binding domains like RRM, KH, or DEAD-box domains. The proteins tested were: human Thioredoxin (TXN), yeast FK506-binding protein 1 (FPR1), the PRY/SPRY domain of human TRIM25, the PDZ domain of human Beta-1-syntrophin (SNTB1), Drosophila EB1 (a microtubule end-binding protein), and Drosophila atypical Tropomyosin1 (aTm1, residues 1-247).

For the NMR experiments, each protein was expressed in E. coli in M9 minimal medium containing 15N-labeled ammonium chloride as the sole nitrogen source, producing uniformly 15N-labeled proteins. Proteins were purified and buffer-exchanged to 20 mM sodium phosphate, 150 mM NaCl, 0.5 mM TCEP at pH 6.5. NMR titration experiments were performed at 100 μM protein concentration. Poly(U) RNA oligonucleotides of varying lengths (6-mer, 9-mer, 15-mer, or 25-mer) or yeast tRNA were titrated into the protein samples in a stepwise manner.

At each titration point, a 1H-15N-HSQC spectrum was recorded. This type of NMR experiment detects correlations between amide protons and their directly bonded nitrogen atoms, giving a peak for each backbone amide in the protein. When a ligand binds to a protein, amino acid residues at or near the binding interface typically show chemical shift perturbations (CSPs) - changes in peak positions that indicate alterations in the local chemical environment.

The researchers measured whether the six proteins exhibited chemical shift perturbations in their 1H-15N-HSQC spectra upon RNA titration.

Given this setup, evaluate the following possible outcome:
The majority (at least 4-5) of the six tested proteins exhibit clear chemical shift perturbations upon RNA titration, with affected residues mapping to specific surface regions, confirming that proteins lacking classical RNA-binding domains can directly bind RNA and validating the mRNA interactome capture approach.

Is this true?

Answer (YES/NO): NO